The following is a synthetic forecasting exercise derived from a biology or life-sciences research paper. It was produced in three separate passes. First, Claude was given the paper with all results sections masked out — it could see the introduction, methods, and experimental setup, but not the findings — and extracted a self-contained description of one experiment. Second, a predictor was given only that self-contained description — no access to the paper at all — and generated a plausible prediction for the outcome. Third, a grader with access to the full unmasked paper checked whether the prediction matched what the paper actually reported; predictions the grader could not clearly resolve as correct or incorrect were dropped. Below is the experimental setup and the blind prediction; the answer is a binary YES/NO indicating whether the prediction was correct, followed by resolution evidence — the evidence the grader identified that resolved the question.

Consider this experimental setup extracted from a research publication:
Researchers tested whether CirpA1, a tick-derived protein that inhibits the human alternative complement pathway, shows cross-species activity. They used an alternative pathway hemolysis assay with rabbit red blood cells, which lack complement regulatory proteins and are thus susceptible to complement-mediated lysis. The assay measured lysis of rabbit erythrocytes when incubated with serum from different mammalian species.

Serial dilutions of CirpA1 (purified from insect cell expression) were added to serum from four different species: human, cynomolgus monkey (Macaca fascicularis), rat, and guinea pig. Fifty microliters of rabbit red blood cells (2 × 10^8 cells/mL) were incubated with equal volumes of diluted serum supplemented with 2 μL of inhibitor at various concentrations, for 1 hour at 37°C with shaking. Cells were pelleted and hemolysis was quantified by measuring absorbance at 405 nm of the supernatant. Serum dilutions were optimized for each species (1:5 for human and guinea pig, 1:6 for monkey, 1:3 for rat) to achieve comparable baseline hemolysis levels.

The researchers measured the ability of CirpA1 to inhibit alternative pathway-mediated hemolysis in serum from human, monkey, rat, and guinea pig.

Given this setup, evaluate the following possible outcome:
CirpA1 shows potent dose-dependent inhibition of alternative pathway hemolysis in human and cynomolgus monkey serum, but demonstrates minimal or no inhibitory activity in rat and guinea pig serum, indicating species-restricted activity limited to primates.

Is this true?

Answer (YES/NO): YES